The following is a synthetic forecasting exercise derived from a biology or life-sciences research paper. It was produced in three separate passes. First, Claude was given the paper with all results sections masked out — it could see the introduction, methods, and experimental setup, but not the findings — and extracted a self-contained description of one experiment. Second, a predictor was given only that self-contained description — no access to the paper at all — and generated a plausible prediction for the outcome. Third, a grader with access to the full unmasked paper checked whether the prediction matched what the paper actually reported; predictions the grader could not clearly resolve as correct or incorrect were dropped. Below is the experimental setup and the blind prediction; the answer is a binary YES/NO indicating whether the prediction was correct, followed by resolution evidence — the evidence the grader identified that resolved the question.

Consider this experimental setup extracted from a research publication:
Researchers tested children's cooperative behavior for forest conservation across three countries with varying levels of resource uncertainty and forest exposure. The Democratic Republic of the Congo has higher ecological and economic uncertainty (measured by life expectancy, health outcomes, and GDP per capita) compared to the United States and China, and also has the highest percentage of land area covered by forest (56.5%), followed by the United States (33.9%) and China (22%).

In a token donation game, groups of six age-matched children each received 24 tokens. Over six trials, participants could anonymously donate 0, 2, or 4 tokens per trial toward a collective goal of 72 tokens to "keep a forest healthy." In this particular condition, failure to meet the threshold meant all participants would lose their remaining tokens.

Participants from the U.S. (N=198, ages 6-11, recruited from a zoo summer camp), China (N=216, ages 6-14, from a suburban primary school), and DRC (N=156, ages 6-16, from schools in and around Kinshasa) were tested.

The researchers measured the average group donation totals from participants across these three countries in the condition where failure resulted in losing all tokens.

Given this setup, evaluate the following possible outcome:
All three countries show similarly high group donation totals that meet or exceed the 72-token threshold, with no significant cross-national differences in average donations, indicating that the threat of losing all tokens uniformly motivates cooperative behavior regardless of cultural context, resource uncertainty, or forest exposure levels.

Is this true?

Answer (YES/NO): NO